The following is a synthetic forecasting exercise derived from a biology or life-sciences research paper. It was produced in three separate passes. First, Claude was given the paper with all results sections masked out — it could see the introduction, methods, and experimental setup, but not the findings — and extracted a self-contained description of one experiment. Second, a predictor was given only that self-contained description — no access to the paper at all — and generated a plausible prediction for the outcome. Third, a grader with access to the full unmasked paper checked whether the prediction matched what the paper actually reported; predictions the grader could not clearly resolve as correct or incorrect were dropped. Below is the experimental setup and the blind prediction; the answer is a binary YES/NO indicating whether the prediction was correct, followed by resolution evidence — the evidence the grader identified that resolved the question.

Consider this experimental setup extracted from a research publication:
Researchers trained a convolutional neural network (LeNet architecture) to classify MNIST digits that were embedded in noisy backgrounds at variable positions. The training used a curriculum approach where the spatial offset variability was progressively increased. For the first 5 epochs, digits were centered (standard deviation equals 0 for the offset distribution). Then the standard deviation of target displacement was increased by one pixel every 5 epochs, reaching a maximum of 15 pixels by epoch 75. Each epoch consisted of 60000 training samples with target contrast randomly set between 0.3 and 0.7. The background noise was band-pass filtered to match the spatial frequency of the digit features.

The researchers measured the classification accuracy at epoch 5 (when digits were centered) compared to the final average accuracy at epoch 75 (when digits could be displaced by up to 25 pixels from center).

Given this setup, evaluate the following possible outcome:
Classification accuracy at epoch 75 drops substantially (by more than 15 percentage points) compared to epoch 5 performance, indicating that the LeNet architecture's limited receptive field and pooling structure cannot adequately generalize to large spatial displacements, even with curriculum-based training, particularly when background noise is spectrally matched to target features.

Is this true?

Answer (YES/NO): YES